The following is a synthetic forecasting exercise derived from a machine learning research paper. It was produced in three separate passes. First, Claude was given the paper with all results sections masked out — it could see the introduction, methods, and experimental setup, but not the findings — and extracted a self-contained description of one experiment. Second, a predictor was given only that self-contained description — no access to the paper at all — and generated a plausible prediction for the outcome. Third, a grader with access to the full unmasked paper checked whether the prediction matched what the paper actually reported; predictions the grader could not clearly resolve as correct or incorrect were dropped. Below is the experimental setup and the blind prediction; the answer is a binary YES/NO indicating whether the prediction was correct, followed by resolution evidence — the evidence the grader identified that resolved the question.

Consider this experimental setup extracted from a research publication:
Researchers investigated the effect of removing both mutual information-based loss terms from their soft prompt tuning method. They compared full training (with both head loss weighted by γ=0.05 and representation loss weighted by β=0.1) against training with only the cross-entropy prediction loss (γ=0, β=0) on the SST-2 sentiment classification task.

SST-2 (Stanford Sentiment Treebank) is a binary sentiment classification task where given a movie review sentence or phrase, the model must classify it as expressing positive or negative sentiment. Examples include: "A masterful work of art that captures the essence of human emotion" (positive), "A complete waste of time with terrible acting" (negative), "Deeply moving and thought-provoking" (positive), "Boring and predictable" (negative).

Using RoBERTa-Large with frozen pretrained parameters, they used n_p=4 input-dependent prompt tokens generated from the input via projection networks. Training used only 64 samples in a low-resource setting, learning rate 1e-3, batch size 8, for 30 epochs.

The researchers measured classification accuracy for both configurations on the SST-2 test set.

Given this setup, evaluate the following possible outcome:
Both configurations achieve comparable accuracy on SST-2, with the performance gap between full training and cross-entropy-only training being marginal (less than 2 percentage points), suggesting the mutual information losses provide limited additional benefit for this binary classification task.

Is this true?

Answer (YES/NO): NO